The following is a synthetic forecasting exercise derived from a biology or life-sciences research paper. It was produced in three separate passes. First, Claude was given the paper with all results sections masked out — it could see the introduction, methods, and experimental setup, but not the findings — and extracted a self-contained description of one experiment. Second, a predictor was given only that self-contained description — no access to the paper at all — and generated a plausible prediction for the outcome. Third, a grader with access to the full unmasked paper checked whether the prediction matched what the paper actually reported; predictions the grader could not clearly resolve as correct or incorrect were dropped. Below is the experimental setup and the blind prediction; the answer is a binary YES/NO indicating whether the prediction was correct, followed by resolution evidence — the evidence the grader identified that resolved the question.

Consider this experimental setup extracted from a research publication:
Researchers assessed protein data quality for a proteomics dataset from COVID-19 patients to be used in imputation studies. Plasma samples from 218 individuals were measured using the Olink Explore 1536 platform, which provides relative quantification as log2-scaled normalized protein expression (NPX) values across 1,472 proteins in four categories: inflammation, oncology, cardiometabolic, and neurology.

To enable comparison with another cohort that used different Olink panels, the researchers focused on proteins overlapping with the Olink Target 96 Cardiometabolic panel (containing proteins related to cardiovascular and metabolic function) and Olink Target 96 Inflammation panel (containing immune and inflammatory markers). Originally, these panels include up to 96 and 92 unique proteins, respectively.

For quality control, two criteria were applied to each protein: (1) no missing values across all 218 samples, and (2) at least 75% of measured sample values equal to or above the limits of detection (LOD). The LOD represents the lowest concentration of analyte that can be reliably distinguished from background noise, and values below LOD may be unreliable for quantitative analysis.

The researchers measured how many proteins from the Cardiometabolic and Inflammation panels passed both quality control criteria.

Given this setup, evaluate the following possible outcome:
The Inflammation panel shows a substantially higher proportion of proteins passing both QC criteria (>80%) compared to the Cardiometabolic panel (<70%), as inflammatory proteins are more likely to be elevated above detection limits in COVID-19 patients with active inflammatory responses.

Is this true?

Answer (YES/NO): NO